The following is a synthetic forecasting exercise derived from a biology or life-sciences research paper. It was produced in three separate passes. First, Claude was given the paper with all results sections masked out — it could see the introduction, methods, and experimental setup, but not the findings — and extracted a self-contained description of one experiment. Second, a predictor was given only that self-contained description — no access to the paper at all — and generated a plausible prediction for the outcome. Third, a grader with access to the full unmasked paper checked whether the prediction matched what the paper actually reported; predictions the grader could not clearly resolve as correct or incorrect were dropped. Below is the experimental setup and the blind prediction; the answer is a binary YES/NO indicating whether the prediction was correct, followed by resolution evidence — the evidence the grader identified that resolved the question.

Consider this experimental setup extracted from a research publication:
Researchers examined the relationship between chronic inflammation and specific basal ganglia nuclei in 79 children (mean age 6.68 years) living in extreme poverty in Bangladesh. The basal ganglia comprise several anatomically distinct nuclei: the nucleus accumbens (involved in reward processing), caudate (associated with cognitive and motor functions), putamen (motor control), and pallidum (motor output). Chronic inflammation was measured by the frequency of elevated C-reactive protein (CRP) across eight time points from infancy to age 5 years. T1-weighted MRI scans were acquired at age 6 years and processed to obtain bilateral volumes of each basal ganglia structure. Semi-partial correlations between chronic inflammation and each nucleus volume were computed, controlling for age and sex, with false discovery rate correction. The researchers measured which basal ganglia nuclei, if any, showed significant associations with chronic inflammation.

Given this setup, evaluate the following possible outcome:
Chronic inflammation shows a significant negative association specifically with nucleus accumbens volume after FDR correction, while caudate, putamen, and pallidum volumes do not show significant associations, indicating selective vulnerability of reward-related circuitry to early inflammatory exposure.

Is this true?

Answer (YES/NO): NO